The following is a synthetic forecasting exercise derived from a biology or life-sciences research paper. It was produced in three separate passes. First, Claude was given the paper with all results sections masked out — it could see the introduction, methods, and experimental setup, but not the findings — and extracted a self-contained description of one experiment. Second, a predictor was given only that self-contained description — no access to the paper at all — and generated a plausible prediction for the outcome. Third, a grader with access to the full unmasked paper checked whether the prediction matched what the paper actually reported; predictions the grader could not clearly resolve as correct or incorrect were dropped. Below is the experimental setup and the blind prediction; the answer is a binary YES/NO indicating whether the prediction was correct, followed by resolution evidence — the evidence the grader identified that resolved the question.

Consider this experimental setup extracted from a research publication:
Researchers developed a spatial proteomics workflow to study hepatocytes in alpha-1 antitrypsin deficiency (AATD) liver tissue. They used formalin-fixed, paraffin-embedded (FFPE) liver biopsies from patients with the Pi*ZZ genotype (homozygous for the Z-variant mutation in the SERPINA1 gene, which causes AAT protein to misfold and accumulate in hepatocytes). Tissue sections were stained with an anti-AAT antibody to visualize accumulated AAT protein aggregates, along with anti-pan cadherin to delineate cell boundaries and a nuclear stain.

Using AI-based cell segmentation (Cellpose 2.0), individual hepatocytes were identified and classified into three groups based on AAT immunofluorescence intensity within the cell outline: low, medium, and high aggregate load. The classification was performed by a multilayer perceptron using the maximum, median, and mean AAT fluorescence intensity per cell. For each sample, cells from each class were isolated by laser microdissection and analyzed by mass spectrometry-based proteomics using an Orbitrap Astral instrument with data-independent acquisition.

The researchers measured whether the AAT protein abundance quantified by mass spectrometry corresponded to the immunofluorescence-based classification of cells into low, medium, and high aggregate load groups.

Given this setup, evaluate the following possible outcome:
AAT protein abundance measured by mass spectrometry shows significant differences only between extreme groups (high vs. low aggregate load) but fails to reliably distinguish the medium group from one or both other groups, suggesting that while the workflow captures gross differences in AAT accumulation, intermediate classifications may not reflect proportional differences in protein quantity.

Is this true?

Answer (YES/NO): NO